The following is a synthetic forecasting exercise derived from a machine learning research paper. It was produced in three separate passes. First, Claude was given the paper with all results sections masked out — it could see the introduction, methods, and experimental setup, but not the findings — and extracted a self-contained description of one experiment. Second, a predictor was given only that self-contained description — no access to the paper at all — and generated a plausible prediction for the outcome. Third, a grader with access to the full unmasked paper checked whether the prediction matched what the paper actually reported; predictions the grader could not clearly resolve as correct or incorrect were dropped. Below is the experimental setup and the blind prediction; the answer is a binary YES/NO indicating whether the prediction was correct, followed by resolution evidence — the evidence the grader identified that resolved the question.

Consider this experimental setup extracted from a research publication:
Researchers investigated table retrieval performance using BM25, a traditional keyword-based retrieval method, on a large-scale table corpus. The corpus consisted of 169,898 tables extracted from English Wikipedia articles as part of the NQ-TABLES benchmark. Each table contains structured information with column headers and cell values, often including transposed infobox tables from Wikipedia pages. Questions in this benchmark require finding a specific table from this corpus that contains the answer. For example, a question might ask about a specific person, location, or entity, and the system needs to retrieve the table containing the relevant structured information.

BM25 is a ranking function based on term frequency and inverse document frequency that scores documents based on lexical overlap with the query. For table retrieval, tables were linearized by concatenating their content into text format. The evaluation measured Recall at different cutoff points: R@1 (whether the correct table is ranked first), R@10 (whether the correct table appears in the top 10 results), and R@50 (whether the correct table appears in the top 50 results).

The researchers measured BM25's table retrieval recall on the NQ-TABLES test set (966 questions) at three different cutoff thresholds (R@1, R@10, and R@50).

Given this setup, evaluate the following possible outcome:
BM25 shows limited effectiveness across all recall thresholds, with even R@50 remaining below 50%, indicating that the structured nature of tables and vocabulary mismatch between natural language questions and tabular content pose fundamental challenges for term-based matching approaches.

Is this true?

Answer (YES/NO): NO